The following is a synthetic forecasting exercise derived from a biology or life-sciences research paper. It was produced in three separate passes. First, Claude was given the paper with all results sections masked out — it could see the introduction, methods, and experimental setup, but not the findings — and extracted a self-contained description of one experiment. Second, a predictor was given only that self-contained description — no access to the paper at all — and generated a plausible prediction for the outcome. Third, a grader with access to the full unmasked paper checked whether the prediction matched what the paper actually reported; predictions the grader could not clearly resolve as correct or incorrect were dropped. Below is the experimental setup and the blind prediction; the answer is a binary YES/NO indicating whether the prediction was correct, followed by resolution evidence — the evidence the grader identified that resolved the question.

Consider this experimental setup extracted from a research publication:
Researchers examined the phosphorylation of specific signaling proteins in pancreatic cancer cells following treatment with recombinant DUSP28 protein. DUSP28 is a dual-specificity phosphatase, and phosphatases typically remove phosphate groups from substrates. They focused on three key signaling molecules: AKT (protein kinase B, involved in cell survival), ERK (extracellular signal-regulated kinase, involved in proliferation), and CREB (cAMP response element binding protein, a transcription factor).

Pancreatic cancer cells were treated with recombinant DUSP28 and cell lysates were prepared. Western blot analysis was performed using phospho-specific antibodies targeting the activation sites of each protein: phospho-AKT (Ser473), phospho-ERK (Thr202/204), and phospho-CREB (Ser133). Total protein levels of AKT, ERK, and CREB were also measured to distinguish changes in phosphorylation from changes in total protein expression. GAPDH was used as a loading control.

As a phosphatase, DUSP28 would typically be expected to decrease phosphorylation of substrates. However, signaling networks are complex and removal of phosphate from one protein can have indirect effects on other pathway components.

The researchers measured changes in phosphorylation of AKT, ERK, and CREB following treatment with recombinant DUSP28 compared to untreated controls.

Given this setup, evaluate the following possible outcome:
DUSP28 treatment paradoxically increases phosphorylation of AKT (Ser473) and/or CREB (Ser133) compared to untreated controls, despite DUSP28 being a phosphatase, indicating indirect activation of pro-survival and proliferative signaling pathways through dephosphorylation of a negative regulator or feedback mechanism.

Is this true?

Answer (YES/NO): YES